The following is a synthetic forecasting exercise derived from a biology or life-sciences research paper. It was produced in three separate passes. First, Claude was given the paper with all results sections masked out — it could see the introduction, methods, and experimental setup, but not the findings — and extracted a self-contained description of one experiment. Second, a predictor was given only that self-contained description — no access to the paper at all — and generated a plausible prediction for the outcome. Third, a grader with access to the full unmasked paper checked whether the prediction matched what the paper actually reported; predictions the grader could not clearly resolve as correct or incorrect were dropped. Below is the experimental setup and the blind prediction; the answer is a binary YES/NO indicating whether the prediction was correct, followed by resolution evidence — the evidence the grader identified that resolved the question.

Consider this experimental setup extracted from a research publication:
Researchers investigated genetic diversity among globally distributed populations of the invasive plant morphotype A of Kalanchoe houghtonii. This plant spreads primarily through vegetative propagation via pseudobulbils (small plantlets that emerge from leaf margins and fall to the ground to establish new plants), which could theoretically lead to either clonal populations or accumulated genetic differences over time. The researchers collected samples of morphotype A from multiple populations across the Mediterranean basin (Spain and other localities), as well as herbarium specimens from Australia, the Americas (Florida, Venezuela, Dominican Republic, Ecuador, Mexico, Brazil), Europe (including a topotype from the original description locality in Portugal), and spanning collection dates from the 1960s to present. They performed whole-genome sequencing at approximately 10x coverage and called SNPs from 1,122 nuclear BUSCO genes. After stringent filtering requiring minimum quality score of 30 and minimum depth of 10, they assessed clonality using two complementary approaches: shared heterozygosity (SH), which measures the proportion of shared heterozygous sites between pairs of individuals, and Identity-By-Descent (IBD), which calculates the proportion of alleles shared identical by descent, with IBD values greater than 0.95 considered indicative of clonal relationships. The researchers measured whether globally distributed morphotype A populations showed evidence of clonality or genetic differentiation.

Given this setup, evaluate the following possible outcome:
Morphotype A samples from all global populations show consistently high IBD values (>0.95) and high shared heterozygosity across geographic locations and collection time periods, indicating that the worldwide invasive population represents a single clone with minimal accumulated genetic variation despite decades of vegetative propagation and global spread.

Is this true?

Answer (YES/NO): YES